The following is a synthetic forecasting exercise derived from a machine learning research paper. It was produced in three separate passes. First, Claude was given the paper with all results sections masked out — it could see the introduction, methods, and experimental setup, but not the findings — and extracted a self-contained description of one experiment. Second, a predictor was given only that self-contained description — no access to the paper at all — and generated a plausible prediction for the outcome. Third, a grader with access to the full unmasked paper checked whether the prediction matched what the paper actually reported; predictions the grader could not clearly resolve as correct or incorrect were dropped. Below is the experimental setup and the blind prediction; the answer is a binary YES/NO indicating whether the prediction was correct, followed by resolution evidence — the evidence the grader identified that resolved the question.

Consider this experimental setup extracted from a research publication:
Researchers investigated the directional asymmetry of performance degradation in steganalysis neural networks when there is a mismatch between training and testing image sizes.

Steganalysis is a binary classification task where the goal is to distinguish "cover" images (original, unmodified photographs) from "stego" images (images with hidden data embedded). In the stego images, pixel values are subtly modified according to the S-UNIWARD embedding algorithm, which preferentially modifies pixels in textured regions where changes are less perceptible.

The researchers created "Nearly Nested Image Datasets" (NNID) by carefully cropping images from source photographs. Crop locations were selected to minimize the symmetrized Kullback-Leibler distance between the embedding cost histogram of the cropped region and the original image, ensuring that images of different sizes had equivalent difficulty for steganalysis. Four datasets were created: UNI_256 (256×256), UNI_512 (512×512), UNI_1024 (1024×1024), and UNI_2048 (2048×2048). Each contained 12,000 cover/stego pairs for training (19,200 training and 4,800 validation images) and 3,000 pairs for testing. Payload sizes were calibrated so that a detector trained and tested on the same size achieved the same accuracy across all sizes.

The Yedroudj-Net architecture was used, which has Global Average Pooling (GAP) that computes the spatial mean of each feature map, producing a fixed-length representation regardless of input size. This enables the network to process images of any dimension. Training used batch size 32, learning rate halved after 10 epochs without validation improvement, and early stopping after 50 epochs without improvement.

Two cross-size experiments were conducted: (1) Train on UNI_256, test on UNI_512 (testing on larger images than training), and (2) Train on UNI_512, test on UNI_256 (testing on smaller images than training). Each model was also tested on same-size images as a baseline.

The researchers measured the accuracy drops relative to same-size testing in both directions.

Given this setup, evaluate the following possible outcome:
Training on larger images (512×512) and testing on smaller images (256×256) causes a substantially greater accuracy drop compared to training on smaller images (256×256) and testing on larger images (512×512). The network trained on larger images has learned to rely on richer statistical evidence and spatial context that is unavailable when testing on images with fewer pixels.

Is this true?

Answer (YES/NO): NO